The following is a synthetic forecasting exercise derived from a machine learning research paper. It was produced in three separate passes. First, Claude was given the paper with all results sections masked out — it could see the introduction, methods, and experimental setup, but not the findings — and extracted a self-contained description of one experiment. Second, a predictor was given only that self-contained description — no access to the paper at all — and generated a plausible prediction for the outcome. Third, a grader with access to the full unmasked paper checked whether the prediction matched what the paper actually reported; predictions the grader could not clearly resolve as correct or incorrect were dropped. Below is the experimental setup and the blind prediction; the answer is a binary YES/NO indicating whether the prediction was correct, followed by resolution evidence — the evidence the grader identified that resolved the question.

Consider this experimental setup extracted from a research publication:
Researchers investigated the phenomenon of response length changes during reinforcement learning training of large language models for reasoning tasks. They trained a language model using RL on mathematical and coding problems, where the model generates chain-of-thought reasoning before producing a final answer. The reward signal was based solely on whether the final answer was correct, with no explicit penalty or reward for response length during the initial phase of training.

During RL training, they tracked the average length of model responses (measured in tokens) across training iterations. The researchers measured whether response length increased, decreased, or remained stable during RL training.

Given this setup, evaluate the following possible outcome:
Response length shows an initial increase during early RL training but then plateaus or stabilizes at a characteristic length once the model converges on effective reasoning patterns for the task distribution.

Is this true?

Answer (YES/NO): NO